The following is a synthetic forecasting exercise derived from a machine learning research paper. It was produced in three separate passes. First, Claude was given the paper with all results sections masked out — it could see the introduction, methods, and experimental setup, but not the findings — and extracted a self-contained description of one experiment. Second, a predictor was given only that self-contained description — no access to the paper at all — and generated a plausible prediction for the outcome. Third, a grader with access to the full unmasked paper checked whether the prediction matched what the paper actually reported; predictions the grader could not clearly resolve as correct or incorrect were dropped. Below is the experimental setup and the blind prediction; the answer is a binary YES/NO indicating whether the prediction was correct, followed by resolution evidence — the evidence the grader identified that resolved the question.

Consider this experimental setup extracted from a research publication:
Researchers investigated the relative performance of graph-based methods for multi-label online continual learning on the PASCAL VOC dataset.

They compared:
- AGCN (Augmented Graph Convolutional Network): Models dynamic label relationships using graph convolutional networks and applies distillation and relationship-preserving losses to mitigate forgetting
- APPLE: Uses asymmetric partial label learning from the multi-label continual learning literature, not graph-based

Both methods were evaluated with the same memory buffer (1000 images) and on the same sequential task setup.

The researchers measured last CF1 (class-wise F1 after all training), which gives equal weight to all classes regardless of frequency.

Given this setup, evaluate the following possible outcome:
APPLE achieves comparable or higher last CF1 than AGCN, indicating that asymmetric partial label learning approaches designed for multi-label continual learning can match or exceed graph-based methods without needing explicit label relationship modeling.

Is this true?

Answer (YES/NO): YES